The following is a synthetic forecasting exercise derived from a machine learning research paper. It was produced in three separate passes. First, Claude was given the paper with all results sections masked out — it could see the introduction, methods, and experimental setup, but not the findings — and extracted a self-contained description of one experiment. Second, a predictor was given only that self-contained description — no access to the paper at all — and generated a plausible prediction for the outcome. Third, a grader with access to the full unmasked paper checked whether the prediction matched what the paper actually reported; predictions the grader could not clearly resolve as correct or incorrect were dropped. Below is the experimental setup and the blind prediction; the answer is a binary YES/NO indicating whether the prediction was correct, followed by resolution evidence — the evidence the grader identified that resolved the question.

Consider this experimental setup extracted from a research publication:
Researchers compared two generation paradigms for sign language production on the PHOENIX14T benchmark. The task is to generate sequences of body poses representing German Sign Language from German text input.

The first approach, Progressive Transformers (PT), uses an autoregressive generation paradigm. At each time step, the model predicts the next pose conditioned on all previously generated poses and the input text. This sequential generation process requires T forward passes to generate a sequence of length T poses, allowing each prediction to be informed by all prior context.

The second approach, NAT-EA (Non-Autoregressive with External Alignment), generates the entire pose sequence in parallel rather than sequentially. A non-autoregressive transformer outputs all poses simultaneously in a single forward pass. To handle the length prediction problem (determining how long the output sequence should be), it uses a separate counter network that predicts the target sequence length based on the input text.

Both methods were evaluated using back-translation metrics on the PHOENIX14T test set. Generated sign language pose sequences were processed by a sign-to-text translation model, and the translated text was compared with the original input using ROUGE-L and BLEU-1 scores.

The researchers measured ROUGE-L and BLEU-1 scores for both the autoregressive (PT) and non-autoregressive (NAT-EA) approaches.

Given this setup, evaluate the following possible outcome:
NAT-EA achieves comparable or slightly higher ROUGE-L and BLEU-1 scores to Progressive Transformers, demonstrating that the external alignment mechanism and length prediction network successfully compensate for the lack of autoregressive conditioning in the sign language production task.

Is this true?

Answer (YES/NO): NO